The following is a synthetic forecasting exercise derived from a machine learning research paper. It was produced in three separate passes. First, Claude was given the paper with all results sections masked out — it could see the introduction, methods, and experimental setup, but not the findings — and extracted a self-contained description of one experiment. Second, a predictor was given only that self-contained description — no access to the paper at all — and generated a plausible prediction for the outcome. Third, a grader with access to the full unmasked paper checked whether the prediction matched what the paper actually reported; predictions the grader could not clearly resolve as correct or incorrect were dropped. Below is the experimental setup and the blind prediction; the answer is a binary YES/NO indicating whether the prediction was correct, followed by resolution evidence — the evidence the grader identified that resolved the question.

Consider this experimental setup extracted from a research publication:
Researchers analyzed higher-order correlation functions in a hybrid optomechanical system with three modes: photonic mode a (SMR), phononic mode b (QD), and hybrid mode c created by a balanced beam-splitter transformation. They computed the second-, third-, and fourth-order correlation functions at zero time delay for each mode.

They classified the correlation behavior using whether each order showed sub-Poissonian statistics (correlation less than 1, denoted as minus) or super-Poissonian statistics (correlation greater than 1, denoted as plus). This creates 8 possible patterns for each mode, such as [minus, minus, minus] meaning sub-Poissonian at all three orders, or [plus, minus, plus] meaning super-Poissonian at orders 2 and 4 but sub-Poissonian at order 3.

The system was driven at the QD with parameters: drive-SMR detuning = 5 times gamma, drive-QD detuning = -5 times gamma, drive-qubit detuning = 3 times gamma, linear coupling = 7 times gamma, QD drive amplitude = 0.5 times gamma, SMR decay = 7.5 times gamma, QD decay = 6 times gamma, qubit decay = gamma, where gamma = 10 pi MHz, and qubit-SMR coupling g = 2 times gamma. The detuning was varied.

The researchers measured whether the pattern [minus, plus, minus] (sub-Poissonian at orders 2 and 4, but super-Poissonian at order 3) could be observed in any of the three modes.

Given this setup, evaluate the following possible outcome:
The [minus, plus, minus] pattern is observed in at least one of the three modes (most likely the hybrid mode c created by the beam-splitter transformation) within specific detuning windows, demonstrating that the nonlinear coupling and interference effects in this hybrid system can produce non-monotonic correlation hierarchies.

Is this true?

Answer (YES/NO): NO